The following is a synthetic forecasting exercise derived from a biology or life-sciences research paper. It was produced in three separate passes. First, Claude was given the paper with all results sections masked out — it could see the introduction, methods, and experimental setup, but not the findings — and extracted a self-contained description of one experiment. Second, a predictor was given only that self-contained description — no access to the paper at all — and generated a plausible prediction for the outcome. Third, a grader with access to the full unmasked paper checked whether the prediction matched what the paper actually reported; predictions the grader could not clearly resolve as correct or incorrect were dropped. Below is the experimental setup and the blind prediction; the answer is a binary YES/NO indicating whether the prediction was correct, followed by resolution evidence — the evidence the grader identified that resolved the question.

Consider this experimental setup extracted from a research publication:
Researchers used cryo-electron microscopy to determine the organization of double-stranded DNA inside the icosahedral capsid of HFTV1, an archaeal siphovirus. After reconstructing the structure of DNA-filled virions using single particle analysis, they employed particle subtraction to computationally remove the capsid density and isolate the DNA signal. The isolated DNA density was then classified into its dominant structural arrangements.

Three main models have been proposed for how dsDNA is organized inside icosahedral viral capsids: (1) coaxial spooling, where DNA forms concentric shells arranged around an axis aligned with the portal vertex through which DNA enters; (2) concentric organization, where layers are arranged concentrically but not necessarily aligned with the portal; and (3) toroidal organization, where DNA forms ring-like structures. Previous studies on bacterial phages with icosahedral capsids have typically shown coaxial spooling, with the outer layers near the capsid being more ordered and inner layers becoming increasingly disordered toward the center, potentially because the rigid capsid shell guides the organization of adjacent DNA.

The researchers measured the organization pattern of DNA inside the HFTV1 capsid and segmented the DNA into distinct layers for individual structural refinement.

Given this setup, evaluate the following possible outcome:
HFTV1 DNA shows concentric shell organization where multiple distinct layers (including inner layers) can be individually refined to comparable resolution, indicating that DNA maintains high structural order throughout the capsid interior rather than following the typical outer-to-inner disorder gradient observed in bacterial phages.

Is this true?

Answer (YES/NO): NO